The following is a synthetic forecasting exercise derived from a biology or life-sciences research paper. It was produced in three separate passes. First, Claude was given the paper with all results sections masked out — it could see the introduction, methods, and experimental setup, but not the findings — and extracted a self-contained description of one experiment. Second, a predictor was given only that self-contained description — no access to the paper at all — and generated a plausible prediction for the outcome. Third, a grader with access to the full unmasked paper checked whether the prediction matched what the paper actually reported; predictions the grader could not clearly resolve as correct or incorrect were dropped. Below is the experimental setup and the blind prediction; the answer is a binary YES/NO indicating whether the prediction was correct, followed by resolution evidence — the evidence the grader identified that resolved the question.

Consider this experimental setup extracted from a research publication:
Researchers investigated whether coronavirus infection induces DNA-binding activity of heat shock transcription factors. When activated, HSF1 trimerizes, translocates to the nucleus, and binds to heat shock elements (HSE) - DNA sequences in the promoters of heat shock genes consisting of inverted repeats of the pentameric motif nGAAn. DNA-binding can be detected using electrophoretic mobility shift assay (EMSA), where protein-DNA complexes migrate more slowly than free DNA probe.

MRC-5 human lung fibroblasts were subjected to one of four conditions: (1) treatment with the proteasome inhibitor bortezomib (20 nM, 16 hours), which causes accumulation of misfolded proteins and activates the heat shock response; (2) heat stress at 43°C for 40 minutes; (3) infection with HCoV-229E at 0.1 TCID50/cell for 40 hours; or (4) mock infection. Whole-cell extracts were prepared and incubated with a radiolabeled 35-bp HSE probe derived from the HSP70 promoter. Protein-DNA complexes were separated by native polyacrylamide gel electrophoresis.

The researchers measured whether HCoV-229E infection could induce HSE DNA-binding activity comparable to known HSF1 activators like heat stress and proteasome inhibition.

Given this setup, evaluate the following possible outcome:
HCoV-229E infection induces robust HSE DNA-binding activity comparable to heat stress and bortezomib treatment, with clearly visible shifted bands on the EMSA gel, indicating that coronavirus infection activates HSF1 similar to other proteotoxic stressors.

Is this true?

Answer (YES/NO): YES